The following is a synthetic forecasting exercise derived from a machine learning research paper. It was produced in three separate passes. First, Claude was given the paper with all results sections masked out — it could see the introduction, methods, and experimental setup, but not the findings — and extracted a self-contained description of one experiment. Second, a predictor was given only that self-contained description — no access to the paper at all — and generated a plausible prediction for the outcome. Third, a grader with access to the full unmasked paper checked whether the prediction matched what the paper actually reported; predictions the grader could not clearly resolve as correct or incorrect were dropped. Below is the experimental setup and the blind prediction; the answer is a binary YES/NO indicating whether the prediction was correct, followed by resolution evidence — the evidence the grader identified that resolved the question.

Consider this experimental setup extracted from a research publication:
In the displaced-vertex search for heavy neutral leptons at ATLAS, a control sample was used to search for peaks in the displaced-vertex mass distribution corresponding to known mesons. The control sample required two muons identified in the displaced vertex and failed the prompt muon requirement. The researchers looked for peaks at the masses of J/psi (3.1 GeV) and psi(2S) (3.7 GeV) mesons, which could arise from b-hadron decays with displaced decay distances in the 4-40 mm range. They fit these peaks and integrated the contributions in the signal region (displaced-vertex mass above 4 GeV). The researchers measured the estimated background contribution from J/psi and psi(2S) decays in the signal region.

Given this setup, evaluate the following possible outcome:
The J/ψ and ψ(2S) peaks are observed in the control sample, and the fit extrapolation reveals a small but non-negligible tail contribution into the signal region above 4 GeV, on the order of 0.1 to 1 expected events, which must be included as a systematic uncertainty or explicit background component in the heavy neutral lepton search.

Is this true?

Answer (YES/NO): NO